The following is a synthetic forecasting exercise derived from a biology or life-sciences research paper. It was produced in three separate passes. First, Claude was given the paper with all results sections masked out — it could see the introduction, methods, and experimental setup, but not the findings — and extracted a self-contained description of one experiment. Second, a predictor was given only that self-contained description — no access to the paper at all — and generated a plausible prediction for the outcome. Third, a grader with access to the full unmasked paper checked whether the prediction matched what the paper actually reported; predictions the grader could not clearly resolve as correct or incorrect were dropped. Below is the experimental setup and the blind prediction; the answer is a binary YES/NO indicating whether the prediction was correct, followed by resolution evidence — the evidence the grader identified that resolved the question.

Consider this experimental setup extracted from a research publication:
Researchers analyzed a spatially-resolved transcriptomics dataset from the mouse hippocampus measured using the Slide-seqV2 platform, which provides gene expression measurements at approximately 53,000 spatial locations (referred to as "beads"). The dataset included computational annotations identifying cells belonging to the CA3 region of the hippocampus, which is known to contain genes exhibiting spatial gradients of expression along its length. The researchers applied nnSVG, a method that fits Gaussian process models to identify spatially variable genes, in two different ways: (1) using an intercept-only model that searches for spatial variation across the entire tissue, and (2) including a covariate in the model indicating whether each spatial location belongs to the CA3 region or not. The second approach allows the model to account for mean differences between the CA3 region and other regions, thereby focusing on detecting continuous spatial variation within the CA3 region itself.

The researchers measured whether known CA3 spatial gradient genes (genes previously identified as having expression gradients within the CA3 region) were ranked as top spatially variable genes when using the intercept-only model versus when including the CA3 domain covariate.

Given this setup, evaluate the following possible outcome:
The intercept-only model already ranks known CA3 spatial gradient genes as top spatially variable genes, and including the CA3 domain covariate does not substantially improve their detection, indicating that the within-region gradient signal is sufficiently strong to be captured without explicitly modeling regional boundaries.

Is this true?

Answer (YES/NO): NO